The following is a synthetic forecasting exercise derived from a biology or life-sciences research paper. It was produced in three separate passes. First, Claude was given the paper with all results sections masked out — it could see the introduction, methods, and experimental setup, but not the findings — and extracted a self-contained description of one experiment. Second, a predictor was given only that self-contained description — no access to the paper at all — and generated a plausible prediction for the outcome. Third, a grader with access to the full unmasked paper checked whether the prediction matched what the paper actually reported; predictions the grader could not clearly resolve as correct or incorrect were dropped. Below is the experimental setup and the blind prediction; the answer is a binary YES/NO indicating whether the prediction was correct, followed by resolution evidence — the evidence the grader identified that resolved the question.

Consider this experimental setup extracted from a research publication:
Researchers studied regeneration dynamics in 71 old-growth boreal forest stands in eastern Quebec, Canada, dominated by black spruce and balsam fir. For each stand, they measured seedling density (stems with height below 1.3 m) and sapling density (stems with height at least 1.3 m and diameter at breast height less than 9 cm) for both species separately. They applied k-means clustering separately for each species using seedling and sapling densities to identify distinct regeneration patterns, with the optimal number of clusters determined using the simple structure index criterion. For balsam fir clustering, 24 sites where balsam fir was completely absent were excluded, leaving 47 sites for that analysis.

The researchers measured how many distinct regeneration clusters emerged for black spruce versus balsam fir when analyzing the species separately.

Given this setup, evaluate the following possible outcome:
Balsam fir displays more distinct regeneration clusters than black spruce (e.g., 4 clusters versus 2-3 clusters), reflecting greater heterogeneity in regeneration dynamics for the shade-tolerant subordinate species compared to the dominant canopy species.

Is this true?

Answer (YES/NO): NO